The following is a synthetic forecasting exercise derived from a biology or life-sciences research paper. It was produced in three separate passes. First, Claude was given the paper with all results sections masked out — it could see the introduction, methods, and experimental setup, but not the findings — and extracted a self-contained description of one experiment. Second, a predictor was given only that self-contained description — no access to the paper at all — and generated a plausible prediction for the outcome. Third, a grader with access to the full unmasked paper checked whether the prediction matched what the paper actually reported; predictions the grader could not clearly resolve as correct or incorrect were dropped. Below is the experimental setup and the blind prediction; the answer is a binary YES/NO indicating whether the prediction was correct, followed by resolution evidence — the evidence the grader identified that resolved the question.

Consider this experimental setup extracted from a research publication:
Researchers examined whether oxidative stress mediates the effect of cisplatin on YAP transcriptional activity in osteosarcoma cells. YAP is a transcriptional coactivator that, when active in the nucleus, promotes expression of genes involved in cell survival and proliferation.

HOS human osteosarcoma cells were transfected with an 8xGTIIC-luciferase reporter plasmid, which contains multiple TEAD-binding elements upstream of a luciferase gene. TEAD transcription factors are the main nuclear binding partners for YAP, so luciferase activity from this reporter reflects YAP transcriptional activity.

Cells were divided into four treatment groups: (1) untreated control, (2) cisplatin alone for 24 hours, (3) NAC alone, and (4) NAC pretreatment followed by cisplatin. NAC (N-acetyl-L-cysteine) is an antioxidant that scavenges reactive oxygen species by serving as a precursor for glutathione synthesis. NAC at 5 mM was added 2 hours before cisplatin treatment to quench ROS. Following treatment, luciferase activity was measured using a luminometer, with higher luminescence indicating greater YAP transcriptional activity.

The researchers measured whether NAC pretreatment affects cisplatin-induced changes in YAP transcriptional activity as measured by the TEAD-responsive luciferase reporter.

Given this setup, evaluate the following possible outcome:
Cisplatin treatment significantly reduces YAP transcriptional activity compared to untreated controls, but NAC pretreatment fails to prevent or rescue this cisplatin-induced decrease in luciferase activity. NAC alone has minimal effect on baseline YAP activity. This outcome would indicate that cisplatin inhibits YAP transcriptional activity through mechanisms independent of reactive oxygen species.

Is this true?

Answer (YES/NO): NO